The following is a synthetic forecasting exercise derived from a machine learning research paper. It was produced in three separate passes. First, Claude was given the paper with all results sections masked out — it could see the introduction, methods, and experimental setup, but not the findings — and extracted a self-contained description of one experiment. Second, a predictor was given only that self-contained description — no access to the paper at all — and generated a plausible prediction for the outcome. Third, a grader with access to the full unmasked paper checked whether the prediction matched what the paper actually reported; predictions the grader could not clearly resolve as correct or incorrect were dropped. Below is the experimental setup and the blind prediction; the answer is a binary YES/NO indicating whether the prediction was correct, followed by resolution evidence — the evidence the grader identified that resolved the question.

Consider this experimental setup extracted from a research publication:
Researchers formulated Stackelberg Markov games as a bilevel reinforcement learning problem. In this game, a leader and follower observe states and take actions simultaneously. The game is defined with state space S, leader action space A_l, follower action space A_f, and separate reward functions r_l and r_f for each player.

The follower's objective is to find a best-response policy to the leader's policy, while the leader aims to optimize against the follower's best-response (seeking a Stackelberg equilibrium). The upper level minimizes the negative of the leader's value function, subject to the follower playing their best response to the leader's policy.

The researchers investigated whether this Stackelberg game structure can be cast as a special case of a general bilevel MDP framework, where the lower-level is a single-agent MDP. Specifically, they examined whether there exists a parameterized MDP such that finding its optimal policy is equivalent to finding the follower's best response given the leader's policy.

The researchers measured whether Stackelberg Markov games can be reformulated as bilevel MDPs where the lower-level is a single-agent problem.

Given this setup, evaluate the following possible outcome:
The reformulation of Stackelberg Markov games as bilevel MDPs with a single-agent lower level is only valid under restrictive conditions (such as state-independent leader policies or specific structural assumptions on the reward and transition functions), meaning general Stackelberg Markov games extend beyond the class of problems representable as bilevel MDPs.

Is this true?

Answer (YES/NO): NO